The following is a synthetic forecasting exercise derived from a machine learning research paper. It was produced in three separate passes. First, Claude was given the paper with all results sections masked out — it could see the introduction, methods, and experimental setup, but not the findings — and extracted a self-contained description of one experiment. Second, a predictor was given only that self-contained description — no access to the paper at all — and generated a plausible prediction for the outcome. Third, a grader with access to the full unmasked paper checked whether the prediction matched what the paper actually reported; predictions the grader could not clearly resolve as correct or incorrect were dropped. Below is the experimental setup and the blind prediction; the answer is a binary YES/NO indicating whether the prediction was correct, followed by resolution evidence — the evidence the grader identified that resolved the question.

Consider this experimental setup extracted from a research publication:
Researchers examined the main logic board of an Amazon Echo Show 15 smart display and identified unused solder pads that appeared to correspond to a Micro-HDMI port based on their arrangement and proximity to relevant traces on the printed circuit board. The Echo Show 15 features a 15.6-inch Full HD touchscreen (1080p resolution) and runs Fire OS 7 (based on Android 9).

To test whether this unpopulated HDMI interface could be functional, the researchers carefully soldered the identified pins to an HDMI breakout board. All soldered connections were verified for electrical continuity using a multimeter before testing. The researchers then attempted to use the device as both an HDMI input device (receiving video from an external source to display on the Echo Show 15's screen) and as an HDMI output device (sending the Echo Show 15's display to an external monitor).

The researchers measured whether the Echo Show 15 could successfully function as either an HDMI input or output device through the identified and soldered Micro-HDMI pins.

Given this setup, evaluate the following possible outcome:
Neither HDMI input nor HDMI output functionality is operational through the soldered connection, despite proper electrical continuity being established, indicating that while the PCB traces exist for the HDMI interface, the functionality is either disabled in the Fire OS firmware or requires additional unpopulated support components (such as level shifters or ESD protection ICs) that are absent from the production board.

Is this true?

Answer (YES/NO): YES